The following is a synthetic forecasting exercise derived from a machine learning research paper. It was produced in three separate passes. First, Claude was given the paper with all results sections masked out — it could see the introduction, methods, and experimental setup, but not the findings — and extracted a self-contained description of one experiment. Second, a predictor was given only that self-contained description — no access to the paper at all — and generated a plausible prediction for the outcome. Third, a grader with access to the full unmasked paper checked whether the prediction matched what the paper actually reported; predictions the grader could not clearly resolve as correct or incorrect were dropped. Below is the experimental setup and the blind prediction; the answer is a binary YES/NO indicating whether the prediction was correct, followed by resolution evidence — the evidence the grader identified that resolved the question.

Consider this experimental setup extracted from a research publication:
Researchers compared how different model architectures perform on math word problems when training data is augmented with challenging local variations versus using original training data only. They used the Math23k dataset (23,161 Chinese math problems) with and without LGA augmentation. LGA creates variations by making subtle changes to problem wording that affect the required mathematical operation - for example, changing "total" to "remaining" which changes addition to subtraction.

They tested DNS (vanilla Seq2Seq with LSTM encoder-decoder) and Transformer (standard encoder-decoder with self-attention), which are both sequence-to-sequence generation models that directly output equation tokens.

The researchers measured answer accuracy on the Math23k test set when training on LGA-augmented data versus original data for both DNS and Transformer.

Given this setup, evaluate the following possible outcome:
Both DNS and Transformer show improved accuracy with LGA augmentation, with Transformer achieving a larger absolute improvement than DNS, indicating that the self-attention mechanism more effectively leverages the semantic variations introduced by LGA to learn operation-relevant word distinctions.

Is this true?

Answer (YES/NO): NO